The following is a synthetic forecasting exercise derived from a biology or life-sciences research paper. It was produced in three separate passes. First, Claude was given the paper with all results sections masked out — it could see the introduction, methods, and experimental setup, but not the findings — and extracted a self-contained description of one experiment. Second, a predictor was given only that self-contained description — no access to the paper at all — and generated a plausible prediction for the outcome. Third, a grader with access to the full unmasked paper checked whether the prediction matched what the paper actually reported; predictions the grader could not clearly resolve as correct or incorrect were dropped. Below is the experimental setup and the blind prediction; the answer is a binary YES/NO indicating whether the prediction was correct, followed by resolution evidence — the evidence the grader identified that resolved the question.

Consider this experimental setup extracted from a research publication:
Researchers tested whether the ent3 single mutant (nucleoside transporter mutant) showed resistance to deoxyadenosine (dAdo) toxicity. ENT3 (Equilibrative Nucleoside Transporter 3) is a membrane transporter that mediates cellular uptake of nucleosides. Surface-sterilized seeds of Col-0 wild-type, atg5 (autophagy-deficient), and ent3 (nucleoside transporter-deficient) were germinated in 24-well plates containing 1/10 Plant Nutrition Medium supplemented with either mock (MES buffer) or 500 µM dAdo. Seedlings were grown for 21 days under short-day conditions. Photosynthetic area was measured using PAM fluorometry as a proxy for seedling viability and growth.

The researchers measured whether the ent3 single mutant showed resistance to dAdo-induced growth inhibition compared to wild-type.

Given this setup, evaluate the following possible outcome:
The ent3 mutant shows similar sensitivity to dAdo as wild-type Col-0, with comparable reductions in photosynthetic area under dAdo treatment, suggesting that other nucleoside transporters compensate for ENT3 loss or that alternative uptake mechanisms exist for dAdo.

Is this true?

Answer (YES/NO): NO